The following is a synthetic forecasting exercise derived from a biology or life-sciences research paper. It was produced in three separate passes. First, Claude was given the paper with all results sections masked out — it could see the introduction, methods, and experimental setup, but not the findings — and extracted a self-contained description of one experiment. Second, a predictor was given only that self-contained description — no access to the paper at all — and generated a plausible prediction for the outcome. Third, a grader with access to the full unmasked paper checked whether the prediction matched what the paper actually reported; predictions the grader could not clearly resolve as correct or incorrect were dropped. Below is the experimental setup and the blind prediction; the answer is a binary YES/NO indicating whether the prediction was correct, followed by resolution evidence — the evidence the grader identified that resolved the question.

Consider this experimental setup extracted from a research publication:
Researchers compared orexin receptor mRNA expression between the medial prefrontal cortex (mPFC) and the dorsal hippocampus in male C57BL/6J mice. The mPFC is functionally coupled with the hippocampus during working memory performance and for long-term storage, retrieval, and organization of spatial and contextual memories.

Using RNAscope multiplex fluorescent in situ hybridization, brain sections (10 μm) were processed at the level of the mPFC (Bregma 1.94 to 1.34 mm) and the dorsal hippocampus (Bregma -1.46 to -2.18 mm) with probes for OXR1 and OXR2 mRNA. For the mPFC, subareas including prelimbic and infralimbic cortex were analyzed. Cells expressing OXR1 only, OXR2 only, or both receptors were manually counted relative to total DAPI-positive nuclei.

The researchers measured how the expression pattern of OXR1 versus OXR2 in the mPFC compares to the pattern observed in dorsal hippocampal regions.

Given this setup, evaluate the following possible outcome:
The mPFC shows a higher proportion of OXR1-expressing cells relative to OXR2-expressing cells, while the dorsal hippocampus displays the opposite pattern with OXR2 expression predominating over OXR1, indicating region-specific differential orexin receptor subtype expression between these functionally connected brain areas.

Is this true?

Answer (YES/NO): NO